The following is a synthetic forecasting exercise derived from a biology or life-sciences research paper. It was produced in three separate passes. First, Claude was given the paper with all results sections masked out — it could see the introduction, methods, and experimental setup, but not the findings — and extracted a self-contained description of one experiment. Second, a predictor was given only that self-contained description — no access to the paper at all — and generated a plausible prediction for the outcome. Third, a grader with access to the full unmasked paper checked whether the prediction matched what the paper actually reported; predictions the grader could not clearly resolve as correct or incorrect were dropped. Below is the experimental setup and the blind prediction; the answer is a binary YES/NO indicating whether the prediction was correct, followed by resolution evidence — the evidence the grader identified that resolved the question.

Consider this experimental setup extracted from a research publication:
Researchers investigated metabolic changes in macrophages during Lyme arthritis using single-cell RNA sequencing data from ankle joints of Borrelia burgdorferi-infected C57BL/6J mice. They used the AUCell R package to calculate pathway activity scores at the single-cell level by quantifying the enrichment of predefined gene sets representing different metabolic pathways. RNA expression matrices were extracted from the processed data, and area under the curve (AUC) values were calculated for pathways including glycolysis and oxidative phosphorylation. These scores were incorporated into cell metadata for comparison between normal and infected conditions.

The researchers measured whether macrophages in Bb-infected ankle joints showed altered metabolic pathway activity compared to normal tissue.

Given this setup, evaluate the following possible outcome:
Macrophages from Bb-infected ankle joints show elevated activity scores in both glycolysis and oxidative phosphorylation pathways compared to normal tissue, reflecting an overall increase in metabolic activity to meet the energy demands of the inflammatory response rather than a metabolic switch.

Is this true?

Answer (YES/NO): NO